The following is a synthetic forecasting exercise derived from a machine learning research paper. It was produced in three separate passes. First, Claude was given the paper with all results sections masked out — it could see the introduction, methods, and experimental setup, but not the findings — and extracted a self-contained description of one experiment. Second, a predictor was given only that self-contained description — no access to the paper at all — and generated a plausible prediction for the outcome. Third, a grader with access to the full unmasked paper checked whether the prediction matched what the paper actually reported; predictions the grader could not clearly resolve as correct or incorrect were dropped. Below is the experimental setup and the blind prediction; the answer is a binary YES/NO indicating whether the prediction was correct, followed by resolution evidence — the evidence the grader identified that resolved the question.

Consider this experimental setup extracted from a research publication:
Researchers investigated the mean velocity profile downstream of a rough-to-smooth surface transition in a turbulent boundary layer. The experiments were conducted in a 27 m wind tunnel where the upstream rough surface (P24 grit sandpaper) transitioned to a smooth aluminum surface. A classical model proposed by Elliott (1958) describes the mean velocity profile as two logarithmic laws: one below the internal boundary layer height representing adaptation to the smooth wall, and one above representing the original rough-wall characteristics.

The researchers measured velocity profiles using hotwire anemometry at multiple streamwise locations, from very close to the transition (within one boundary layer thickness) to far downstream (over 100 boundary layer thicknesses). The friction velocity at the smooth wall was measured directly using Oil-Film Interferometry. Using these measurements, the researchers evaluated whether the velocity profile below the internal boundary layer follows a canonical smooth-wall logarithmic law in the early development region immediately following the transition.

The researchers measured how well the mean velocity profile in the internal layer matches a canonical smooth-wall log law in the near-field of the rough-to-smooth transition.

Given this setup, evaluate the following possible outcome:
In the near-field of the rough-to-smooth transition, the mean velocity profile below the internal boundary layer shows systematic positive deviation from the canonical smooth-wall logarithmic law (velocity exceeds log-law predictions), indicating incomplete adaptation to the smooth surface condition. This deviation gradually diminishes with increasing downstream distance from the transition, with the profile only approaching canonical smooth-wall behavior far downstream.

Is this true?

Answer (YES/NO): YES